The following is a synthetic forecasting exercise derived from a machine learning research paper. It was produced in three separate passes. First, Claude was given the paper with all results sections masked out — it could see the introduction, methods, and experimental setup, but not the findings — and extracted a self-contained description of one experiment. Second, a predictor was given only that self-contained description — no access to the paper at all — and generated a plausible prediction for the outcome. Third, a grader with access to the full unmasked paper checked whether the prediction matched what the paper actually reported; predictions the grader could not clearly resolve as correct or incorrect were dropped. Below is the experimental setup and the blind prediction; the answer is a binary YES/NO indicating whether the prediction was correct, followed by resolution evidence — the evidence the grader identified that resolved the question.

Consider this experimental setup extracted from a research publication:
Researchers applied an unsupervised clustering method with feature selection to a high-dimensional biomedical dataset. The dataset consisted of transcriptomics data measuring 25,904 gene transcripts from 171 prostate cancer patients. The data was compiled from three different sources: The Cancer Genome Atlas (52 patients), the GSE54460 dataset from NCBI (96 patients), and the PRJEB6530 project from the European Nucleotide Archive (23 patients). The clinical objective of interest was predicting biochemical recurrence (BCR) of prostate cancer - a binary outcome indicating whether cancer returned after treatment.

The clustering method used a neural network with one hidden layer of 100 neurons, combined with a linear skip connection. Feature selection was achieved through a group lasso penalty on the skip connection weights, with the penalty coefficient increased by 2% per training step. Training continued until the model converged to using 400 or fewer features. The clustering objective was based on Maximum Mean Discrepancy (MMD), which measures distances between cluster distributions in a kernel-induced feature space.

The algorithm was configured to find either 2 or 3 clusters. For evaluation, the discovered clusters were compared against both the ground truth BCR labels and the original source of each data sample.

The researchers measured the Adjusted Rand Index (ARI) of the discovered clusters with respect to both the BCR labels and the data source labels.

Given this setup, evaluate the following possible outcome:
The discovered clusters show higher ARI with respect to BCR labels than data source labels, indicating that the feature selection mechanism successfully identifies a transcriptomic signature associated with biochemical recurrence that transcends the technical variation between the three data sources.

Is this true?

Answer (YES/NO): NO